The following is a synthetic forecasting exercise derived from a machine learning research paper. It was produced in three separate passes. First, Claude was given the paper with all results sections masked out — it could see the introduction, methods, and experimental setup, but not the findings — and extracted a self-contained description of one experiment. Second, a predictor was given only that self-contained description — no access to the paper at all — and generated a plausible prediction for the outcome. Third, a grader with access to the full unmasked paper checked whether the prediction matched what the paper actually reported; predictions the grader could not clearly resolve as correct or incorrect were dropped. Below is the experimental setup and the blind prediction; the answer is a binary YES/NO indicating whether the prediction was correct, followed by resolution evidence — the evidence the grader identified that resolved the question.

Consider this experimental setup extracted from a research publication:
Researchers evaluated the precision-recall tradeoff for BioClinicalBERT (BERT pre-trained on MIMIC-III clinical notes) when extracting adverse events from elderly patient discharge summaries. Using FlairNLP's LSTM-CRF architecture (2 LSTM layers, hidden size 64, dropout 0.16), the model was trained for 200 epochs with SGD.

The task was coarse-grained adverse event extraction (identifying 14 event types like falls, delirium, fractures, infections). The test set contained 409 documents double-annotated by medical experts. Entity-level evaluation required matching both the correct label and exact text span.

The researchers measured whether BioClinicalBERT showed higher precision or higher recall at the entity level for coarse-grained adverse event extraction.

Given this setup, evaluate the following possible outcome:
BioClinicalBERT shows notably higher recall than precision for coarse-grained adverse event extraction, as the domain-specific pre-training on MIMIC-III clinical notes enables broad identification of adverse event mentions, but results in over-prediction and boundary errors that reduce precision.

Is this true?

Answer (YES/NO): YES